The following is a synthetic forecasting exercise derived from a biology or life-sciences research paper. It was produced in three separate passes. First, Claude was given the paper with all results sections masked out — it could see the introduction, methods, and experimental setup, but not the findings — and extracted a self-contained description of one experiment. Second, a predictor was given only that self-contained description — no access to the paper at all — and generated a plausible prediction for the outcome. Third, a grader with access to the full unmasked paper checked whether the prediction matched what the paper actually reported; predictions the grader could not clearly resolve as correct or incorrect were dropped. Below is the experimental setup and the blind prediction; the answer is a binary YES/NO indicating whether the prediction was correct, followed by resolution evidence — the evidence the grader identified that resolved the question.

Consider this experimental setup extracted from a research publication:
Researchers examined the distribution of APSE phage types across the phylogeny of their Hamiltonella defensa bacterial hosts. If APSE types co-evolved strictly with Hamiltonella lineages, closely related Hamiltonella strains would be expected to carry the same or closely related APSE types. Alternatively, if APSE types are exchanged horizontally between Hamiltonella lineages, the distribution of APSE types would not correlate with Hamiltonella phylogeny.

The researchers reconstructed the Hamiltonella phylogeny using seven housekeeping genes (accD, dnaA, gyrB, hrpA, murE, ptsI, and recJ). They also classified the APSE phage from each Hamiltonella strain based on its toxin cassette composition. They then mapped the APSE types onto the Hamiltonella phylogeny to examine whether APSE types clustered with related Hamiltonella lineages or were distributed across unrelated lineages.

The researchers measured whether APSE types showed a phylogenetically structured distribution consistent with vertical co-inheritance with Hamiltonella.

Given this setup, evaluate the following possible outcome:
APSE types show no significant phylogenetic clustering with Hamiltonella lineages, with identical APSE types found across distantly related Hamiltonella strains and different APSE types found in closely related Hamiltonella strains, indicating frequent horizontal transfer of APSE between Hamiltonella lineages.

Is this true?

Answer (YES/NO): YES